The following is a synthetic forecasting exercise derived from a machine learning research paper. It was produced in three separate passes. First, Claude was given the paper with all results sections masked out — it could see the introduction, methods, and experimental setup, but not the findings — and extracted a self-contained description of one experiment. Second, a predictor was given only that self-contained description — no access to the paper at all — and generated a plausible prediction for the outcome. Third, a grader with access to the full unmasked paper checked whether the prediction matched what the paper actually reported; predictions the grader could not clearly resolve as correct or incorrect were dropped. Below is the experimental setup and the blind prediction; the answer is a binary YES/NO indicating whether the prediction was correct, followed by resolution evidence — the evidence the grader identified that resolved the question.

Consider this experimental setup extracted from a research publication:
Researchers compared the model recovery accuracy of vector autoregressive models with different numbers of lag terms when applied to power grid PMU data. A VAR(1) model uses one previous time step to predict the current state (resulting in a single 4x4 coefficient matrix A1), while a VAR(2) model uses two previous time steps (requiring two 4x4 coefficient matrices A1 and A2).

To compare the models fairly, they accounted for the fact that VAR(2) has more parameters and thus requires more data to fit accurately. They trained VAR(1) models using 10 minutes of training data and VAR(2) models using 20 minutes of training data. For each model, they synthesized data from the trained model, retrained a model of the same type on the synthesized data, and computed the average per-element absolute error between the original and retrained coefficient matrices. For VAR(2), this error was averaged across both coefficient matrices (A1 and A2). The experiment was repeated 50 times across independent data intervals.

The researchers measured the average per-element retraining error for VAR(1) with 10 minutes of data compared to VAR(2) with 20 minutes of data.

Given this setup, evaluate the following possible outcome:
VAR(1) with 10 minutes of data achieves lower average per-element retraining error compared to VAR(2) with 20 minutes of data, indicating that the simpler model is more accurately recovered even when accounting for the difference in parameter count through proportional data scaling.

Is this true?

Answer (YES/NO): YES